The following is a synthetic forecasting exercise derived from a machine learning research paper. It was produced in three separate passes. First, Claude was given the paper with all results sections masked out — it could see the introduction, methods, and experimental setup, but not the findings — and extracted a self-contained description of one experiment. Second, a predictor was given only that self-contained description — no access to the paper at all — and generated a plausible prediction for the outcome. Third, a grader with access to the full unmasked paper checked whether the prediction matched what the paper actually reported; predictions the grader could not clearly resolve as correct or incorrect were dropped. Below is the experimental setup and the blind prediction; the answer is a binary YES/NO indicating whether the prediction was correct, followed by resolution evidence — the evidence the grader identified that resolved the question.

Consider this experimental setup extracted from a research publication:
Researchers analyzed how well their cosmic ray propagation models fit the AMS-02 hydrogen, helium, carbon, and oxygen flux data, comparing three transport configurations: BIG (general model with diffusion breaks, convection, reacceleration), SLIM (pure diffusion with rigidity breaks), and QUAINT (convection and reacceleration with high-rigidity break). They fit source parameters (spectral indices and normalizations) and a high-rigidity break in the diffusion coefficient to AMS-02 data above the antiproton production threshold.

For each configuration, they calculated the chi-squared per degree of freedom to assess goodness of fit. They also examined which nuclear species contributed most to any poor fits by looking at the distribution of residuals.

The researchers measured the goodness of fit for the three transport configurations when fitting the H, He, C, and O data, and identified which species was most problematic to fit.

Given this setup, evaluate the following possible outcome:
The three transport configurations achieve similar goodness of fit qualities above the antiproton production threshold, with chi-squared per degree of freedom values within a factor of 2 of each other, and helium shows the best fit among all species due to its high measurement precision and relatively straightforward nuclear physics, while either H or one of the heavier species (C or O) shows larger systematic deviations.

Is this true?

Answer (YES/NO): NO